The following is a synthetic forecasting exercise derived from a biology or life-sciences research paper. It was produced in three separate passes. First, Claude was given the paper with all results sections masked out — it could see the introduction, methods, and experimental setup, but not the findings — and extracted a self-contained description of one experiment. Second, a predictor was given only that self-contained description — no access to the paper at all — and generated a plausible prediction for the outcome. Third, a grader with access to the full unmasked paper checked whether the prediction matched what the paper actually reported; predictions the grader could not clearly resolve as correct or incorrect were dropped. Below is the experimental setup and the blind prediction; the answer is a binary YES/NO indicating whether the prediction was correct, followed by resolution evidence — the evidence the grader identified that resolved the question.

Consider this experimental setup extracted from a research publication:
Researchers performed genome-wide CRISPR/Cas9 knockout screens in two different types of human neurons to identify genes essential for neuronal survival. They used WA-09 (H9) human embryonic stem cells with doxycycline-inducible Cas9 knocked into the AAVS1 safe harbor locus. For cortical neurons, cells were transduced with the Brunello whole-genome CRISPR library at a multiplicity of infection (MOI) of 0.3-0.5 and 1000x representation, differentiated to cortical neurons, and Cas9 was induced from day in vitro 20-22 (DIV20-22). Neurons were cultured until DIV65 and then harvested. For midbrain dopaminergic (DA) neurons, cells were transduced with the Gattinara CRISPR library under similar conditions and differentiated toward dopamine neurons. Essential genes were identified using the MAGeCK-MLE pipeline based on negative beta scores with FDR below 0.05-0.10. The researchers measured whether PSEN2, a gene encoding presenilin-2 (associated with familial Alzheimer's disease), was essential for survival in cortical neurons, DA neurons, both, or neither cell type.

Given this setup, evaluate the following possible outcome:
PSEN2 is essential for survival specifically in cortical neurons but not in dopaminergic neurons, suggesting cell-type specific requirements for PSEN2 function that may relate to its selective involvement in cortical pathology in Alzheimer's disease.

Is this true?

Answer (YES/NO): NO